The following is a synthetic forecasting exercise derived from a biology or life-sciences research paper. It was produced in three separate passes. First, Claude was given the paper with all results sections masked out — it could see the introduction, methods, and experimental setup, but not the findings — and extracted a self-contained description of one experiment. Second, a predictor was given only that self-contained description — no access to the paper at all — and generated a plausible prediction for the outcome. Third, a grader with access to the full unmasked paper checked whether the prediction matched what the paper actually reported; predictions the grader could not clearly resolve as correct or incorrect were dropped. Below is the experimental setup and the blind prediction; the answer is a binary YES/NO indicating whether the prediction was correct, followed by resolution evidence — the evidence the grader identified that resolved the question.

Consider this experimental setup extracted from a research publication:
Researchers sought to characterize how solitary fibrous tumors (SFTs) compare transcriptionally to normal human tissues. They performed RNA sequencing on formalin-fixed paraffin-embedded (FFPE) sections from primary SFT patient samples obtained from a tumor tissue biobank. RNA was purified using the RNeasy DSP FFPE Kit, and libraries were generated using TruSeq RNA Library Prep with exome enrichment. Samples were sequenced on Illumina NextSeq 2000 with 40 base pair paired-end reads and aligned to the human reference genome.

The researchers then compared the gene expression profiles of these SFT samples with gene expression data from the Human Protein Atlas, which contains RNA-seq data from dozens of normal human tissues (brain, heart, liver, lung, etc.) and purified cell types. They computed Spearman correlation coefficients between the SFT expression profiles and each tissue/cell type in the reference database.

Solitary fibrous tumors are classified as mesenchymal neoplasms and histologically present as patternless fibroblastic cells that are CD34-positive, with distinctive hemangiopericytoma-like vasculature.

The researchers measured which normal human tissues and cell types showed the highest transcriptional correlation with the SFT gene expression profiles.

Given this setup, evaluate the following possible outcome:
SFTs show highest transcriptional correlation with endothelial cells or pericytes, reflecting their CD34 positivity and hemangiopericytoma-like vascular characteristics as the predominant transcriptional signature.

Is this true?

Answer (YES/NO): NO